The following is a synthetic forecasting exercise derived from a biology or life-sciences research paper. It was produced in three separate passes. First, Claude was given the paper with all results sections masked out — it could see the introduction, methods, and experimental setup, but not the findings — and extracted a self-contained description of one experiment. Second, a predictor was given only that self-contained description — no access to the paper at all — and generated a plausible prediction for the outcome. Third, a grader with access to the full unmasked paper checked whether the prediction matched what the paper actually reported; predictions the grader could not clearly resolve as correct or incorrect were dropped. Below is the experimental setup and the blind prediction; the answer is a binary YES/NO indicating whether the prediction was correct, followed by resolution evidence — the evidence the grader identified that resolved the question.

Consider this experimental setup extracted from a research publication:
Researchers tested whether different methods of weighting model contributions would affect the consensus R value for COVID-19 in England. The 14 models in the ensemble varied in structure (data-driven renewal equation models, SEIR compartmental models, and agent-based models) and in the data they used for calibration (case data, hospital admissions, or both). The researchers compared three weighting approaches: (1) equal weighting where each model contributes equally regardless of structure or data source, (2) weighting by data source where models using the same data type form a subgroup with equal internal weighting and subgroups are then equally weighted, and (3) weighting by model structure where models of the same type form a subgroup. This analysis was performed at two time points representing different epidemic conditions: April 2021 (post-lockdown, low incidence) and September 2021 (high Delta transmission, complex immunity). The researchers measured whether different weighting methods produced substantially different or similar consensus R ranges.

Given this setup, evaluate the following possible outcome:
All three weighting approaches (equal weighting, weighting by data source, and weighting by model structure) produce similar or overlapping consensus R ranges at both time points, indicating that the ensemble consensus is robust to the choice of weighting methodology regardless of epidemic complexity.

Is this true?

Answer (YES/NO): YES